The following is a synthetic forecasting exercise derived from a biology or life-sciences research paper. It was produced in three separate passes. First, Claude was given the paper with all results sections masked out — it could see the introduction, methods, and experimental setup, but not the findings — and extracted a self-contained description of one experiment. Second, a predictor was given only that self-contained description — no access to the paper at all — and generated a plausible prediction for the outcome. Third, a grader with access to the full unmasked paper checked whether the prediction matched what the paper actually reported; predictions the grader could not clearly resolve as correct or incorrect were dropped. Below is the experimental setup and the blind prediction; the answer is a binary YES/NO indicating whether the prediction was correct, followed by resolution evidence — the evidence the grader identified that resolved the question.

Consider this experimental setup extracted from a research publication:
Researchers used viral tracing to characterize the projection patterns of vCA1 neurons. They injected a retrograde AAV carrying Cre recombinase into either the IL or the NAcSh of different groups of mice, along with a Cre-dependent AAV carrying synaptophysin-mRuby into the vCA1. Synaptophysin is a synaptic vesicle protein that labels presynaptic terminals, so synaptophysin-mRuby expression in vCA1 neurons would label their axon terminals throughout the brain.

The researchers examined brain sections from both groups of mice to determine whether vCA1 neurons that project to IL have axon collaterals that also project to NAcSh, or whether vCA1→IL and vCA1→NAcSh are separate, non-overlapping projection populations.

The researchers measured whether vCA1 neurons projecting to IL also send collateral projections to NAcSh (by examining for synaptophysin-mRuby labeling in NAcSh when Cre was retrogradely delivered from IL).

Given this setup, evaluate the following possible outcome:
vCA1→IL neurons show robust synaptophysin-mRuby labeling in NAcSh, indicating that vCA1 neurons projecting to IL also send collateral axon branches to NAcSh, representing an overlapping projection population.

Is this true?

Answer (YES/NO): YES